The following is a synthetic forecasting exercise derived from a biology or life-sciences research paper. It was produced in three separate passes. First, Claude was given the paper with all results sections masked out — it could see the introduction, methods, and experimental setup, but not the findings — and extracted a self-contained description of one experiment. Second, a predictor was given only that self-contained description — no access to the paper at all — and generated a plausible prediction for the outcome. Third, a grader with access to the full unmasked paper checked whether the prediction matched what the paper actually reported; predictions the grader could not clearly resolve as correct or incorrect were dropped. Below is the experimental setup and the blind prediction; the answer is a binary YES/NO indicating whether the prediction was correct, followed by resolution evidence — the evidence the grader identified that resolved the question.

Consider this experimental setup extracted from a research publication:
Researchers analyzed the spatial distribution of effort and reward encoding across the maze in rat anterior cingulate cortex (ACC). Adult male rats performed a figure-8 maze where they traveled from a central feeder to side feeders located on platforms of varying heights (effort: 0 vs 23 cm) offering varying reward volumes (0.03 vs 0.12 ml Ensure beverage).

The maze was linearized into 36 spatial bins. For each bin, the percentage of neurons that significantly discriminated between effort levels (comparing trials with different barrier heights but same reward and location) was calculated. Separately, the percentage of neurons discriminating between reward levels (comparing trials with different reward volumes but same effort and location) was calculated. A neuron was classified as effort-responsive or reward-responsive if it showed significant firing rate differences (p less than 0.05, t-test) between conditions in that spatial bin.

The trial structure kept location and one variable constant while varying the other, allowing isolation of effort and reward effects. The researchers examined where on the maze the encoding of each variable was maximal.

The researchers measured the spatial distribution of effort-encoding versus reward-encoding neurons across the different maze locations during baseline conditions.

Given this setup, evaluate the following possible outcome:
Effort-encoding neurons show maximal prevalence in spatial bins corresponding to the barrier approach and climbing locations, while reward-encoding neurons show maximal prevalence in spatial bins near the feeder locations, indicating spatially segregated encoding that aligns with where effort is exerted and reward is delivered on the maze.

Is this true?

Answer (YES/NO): YES